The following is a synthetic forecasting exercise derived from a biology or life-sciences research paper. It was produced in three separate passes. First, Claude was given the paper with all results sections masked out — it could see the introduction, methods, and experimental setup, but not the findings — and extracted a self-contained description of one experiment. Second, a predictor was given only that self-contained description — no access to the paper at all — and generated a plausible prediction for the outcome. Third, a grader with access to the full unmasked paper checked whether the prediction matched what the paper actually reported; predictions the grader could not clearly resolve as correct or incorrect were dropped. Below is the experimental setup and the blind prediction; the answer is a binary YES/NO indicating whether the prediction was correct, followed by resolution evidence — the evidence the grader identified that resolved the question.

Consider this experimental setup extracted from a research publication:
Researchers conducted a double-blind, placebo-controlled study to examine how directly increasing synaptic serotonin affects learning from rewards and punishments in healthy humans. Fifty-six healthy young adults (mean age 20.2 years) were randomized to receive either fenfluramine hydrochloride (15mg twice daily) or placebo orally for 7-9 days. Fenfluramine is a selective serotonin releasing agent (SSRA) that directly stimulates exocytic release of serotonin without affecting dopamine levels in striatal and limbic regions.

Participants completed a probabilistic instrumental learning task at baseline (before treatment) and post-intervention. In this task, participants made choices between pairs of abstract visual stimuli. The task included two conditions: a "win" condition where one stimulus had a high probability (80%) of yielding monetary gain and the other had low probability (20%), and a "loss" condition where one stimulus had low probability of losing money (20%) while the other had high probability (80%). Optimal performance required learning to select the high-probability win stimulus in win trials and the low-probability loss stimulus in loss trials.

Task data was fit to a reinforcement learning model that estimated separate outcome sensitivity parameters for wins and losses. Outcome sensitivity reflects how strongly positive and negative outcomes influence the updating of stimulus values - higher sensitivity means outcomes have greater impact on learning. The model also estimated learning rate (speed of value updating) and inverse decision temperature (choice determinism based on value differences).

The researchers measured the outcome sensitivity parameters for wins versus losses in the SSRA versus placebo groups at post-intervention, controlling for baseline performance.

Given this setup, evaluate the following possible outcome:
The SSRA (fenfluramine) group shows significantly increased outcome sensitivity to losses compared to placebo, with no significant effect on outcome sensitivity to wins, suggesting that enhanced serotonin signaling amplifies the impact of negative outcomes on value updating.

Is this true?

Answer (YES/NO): NO